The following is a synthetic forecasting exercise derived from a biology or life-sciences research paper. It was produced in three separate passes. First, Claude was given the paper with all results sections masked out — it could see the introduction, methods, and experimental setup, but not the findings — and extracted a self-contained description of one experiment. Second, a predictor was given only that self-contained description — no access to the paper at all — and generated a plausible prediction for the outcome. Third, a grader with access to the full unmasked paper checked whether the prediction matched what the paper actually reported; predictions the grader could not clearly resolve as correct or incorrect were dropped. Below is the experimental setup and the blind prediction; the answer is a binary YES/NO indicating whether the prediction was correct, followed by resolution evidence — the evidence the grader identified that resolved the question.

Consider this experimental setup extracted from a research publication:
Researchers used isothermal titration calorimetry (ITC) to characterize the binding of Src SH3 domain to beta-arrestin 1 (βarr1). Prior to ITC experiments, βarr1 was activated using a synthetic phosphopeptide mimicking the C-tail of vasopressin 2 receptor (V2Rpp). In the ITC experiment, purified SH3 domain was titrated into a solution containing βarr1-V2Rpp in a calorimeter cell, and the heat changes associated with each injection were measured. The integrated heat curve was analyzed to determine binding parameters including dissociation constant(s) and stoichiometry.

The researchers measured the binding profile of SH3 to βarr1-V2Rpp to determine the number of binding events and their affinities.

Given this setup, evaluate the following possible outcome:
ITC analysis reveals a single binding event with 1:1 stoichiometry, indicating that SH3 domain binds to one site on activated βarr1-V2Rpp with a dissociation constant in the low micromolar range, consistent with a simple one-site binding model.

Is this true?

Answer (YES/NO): NO